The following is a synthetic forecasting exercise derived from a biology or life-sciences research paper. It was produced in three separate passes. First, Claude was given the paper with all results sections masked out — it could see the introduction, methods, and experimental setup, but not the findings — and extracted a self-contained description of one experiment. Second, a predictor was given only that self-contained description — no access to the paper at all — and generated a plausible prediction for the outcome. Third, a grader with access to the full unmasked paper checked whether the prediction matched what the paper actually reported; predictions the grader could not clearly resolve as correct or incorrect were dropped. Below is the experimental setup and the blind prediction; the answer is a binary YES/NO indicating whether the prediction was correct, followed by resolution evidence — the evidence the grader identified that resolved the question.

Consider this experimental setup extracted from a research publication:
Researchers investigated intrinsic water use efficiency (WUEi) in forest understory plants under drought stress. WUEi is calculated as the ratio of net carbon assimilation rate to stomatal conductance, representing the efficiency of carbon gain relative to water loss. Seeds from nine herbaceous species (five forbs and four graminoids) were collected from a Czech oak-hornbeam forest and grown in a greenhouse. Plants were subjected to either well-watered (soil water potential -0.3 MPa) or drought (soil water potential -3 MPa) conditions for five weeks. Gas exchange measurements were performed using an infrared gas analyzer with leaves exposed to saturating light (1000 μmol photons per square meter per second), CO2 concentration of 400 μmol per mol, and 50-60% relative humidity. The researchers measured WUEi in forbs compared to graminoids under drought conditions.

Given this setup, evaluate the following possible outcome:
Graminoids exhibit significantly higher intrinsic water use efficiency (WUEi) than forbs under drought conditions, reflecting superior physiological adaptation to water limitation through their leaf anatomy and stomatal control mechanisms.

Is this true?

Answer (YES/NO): YES